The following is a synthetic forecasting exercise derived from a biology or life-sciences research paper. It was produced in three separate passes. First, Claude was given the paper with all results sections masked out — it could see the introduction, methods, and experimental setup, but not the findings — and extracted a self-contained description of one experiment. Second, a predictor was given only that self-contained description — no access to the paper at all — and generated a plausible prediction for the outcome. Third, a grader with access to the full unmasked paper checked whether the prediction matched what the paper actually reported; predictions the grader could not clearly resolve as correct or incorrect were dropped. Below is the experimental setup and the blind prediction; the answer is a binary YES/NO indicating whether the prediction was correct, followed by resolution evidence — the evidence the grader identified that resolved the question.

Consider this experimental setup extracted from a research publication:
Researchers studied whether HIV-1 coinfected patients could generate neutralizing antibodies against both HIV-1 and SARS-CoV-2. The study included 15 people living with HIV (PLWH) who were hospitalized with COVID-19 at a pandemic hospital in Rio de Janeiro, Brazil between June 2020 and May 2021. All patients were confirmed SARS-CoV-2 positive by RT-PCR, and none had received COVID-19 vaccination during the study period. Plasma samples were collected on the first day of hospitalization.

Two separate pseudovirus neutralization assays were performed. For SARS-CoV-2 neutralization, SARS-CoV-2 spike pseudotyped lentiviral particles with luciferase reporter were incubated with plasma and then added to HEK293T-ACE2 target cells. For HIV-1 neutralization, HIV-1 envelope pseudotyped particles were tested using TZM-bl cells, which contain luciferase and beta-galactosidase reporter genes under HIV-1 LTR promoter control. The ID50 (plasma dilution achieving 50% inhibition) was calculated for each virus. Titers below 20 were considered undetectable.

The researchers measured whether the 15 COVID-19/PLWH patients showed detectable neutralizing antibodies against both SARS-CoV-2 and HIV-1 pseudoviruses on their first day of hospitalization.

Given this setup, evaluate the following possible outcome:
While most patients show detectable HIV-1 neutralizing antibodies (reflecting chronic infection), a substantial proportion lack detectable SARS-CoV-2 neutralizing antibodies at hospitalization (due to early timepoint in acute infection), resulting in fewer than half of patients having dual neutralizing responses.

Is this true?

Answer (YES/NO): NO